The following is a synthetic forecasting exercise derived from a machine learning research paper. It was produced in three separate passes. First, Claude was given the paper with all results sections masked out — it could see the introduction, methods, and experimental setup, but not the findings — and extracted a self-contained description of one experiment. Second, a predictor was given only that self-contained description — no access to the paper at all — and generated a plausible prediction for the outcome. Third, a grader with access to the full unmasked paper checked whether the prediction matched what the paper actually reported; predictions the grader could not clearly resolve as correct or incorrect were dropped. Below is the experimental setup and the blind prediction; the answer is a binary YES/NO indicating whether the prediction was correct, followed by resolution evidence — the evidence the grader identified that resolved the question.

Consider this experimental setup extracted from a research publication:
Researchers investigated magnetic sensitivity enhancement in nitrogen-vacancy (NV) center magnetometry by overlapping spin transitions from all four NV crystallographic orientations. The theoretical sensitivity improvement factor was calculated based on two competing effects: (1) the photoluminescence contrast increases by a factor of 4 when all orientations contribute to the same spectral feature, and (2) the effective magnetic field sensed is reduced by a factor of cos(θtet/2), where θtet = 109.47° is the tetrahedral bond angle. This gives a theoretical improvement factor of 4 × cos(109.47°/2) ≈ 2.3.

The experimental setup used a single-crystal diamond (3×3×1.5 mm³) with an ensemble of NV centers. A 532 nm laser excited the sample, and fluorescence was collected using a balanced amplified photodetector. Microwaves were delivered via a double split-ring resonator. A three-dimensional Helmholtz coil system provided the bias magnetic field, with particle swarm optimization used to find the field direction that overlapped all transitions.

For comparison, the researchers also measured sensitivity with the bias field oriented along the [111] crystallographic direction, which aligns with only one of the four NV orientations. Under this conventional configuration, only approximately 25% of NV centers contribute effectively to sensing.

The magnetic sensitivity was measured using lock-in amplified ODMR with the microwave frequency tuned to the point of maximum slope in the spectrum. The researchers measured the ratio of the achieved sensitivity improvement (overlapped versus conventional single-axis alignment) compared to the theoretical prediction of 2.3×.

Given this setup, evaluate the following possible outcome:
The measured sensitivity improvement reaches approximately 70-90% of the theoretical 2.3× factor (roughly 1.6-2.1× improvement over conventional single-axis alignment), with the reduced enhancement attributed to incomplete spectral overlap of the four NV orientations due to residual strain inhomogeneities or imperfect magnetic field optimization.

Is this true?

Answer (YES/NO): NO